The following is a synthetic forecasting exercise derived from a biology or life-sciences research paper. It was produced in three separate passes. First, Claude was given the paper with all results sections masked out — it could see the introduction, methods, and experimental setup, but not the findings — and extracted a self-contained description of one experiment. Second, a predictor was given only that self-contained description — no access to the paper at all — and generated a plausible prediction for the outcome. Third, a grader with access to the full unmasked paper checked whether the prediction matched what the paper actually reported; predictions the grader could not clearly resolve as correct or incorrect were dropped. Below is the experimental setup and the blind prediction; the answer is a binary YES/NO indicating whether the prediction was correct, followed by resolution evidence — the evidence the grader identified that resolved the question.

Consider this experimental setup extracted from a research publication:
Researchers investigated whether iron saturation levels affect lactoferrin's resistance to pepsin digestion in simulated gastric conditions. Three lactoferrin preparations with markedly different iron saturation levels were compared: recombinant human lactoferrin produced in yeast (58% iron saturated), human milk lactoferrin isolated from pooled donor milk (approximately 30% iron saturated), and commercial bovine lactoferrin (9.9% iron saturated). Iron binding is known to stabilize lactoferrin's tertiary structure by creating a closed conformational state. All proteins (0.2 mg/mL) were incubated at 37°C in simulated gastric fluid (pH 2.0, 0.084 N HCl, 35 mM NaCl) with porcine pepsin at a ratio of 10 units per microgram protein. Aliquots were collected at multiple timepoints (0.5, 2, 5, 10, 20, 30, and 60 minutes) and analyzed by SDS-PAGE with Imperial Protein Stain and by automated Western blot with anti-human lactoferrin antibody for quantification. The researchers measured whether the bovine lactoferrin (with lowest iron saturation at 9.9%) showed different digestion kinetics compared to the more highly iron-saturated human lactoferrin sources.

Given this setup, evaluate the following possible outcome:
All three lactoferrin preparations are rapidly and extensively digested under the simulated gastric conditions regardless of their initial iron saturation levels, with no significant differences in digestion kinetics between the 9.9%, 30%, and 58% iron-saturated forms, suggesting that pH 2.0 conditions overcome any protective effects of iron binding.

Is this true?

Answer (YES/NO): NO